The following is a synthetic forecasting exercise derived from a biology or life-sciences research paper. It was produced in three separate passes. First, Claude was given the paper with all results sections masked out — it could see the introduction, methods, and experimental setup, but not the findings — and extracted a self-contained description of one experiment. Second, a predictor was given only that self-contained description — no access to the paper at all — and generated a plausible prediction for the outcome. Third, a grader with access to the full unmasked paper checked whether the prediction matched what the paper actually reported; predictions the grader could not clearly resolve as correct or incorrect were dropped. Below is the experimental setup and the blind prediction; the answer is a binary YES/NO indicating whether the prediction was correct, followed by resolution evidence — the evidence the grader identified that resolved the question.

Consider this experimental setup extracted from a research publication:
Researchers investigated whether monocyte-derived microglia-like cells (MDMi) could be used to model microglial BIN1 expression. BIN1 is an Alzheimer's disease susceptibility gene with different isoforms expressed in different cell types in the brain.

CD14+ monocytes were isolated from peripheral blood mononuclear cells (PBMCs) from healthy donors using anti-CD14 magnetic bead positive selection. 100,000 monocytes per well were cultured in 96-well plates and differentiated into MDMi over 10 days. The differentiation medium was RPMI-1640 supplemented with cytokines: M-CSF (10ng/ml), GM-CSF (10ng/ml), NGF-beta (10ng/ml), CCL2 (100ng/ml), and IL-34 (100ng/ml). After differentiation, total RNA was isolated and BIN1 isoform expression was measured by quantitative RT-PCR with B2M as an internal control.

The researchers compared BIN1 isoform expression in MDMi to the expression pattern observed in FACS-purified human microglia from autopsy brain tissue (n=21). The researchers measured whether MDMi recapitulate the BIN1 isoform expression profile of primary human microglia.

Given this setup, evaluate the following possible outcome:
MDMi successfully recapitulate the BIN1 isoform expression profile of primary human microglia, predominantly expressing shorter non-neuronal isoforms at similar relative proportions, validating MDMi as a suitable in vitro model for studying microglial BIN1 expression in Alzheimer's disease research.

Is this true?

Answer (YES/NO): NO